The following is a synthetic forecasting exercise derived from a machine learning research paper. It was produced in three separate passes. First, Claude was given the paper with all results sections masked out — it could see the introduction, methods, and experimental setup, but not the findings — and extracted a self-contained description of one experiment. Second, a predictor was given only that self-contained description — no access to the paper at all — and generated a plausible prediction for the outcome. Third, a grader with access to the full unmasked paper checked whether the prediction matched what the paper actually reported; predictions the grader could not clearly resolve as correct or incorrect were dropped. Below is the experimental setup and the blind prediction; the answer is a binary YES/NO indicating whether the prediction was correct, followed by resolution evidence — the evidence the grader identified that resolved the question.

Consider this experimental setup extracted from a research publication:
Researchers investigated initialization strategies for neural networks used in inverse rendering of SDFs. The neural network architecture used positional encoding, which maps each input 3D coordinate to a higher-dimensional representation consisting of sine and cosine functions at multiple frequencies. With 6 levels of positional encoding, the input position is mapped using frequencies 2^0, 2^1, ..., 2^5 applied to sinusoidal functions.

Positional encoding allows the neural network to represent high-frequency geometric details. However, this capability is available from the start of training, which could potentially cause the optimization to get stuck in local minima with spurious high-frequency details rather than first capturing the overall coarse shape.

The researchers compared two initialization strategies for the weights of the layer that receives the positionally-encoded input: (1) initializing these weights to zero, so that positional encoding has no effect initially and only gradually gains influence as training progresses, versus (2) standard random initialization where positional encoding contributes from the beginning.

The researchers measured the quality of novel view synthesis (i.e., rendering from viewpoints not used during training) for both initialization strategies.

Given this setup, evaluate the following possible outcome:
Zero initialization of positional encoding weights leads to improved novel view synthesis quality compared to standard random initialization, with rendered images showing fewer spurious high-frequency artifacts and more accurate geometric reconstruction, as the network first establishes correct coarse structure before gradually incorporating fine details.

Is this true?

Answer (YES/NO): YES